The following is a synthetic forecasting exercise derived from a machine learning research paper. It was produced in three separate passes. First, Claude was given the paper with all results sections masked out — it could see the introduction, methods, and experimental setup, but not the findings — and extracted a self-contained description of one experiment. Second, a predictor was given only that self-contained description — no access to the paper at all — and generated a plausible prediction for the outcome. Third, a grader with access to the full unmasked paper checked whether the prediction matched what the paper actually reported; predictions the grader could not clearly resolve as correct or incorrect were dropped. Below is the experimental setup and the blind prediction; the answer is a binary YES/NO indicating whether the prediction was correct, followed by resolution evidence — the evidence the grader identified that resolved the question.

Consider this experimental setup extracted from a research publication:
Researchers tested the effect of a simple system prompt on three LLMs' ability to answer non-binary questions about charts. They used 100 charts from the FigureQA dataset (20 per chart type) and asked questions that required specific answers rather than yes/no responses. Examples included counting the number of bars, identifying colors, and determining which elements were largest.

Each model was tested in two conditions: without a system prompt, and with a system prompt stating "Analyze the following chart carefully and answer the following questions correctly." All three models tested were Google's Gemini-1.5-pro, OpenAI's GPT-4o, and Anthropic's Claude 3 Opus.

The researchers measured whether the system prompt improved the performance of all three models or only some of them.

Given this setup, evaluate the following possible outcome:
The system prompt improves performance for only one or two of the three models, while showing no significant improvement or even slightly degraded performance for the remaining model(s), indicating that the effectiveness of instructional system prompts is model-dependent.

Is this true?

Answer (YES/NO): NO